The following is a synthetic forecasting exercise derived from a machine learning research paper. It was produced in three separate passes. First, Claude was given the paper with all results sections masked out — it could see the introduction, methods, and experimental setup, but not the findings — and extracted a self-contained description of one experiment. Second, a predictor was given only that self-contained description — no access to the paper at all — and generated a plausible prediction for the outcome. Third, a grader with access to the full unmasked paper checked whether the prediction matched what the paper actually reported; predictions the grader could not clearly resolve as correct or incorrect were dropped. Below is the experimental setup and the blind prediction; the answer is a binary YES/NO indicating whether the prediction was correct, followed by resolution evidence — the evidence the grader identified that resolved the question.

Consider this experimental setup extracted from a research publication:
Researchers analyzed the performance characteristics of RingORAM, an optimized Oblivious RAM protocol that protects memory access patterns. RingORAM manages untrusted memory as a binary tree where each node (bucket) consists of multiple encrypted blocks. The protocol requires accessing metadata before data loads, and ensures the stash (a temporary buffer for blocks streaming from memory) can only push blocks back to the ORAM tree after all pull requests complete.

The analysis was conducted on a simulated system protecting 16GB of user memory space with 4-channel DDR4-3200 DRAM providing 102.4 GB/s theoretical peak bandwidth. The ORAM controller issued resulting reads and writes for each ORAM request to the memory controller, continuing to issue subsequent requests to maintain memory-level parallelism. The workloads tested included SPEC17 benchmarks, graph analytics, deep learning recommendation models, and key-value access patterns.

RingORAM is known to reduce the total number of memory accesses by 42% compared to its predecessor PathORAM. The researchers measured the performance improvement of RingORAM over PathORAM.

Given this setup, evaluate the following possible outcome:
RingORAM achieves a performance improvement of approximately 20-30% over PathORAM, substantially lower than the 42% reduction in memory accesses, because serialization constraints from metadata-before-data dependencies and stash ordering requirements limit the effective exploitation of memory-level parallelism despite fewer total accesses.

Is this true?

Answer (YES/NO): NO